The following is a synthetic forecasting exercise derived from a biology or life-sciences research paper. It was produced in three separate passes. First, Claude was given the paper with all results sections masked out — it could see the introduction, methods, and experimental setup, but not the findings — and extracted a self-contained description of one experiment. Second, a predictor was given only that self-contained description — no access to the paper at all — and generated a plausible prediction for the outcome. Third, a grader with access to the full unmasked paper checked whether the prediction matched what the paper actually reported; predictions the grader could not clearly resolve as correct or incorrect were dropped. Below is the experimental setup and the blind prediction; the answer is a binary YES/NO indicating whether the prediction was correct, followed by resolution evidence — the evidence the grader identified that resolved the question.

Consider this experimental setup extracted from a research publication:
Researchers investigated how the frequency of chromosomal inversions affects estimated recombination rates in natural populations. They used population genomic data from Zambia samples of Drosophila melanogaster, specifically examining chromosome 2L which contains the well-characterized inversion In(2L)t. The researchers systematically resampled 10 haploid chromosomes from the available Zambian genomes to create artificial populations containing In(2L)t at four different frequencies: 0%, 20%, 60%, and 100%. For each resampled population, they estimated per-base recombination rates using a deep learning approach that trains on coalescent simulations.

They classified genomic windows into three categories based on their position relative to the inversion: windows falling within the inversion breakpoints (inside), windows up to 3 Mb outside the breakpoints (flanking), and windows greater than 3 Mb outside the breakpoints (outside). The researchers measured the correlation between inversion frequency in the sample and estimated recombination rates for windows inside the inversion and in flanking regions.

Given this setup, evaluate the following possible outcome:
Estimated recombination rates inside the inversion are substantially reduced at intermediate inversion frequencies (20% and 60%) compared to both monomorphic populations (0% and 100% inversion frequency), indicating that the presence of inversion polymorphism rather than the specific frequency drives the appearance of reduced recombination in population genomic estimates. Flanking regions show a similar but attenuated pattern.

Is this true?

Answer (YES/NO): NO